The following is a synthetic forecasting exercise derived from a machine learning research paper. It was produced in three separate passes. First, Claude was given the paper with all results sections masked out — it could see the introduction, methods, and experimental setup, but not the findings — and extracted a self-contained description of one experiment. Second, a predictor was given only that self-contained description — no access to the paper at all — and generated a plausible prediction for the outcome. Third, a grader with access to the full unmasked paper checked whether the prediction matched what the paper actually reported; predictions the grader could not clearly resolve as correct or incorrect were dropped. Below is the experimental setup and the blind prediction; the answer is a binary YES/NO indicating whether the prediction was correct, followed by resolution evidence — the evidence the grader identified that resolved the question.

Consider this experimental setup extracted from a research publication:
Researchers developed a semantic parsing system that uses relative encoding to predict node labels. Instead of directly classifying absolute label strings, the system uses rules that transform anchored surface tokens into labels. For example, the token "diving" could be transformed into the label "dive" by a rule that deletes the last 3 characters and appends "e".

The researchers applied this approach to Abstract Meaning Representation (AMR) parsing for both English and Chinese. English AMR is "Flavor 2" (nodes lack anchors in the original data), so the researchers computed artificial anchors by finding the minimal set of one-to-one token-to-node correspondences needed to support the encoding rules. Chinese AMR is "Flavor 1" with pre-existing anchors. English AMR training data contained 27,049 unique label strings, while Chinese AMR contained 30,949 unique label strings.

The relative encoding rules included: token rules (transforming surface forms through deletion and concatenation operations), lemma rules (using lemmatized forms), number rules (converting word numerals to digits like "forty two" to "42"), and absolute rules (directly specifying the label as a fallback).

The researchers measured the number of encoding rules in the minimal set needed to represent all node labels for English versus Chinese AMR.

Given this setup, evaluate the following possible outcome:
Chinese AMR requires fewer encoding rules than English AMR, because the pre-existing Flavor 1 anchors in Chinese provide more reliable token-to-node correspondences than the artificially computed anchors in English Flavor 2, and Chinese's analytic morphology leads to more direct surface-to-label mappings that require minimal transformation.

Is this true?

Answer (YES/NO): YES